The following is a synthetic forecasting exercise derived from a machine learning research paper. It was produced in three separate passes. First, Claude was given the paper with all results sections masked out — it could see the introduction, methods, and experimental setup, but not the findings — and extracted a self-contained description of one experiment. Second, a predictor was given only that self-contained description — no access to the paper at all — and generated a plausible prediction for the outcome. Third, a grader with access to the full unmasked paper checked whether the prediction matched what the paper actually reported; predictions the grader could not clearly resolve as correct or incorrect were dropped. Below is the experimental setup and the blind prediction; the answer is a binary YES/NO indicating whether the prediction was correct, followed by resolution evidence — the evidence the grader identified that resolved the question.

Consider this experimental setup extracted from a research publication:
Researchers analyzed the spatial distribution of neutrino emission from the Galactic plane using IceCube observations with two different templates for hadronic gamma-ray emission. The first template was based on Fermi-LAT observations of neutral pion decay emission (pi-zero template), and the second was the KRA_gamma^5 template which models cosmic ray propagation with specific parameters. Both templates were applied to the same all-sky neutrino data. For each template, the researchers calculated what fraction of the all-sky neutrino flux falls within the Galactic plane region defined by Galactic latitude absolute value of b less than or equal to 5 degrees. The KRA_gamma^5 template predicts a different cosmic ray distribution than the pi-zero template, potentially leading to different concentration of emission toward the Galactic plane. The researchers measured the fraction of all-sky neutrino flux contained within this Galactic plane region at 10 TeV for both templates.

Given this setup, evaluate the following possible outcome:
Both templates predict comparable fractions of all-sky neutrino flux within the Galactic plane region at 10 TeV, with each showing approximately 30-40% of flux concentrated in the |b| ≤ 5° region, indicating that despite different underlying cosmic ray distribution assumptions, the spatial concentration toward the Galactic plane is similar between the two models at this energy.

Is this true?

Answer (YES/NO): NO